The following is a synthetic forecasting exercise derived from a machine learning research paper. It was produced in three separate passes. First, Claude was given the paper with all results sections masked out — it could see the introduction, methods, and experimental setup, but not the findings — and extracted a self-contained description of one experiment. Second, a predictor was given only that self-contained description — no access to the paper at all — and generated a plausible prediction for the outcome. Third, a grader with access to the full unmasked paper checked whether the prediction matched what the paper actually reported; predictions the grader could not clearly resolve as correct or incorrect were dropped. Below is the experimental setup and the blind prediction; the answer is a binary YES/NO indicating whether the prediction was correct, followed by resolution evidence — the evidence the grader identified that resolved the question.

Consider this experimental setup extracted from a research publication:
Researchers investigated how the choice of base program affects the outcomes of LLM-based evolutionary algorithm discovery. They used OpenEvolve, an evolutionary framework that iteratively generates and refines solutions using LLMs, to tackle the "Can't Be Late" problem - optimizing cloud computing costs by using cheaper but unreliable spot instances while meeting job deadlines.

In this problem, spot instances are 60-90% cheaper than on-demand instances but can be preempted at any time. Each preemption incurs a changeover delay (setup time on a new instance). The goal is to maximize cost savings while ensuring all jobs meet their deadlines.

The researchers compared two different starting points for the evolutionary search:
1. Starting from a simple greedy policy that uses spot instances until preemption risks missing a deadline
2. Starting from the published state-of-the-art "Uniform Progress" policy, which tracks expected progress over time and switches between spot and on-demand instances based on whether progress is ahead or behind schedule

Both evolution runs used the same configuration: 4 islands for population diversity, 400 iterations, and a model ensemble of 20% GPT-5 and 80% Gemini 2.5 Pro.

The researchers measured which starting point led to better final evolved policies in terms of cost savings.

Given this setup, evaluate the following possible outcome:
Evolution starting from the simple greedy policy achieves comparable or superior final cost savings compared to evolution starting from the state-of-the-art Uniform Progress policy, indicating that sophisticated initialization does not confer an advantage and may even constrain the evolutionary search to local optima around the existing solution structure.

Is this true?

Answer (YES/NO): YES